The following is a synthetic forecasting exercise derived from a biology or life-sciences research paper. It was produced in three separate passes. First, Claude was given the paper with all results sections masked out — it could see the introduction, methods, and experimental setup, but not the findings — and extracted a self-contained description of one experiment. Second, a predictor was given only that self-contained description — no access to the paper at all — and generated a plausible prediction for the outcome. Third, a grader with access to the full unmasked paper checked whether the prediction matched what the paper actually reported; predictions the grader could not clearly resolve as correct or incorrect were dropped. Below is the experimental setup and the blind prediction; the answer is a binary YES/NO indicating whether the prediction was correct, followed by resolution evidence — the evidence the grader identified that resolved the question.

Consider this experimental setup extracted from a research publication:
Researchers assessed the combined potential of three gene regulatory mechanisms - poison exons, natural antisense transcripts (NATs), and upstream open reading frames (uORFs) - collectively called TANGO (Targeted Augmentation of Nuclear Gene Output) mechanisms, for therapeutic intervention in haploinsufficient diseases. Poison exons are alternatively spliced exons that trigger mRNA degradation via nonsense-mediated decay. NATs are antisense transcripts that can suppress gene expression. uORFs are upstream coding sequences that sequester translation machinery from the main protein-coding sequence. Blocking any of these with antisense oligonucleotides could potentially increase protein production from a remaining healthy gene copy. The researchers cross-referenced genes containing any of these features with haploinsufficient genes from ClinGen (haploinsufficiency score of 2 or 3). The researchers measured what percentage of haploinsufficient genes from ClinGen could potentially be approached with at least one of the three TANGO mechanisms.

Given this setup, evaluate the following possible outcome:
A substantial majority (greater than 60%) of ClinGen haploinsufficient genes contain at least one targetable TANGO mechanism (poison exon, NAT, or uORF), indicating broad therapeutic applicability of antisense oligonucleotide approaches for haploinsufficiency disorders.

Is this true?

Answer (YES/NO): NO